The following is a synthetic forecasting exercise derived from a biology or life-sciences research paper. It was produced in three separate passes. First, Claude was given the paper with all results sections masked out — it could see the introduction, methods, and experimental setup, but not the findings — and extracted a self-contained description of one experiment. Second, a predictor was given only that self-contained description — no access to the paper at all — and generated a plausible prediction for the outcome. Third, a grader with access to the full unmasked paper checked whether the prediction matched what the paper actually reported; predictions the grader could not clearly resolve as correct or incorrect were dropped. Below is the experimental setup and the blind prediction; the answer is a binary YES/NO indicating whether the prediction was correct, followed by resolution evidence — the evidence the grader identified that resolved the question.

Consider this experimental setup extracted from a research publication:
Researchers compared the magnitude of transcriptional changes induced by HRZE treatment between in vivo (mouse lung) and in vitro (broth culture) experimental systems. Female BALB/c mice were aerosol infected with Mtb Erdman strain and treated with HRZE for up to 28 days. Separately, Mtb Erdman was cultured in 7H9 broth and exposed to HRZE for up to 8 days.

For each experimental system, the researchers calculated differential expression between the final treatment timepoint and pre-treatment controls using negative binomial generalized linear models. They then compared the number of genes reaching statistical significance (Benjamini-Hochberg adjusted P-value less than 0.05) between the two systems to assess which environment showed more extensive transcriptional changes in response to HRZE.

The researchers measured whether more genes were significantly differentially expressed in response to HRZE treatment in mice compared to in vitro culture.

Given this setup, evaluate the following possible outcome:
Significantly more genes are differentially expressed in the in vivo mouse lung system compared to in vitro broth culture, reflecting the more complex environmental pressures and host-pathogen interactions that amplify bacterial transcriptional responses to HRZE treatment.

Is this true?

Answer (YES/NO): NO